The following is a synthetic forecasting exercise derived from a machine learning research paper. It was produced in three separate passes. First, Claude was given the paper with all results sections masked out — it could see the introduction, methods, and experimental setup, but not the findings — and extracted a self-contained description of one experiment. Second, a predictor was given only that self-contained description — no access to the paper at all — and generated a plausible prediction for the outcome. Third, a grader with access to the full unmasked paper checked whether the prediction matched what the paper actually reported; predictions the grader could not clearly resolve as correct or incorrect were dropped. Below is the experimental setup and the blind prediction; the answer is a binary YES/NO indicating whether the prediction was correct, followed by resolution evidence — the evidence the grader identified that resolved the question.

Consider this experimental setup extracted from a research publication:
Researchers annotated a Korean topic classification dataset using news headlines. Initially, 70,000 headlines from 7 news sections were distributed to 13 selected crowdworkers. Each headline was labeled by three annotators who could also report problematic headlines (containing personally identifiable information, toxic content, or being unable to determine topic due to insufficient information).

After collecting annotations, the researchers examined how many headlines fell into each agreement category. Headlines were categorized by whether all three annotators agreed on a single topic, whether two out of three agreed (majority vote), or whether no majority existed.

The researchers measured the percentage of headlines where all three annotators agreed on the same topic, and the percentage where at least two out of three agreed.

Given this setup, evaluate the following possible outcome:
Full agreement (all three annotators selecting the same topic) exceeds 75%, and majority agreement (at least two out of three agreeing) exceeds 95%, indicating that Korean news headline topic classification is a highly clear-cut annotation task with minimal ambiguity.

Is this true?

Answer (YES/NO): NO